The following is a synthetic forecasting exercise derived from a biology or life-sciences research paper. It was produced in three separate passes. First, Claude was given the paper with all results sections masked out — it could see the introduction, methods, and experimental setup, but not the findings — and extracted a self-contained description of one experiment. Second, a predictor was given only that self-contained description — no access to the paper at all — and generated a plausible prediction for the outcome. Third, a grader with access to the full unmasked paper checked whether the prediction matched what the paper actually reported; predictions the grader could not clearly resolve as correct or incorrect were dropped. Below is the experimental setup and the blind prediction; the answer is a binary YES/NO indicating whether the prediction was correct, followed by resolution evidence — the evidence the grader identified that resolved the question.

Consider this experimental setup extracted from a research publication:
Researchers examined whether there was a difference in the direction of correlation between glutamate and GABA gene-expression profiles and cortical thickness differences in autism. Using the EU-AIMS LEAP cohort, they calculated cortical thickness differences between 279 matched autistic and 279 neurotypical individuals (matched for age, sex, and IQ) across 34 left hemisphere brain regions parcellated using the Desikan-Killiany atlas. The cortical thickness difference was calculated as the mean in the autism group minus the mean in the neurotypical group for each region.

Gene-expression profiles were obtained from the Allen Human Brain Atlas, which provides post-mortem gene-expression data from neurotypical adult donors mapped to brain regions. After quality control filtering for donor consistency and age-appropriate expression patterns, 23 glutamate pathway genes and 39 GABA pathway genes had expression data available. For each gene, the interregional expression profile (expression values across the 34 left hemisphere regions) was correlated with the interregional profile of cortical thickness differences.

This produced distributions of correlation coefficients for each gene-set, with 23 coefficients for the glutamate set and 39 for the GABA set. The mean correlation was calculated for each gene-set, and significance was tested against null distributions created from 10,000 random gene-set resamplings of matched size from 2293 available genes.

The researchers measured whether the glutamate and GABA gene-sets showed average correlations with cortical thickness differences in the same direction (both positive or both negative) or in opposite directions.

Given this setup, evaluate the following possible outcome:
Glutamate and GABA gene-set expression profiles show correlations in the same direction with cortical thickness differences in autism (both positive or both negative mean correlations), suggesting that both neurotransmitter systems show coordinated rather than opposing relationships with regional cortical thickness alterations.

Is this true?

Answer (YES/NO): YES